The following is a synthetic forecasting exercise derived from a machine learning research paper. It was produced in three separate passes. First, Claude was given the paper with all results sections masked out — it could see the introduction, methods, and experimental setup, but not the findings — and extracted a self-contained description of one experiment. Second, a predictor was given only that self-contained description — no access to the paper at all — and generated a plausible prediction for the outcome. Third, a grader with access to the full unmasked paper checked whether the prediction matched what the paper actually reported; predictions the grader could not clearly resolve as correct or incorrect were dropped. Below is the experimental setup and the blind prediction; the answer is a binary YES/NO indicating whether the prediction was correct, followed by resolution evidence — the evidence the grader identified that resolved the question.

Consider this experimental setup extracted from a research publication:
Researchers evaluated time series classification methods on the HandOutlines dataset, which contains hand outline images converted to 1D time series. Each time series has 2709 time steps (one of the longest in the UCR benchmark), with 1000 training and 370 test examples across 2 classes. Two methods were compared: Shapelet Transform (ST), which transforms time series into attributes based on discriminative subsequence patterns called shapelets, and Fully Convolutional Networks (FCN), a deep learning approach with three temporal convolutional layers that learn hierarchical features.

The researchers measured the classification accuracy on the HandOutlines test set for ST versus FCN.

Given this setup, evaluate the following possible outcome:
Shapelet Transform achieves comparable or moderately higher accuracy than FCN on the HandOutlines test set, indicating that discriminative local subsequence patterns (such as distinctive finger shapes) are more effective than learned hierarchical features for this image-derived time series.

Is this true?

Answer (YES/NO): NO